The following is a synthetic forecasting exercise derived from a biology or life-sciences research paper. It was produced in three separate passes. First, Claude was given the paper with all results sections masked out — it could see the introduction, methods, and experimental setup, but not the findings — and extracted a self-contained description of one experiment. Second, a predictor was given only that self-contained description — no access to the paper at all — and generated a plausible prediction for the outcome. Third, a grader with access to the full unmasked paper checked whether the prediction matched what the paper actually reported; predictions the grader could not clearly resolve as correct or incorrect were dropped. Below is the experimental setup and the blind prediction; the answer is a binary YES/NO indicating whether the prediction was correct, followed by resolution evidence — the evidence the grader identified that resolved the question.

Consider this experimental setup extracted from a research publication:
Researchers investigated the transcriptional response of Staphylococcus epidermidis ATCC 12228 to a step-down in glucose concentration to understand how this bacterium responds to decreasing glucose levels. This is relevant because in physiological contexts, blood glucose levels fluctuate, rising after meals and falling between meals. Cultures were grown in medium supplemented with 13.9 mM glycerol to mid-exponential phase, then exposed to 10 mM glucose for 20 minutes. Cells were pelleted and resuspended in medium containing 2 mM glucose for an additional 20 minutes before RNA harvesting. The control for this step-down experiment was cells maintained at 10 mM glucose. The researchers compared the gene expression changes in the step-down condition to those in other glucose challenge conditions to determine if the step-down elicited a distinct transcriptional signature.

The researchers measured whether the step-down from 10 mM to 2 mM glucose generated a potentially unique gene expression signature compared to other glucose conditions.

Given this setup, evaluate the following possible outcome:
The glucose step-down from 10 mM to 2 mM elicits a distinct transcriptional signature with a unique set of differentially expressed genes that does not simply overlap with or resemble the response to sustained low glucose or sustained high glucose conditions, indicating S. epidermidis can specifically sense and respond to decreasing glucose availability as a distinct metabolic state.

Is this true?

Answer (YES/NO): YES